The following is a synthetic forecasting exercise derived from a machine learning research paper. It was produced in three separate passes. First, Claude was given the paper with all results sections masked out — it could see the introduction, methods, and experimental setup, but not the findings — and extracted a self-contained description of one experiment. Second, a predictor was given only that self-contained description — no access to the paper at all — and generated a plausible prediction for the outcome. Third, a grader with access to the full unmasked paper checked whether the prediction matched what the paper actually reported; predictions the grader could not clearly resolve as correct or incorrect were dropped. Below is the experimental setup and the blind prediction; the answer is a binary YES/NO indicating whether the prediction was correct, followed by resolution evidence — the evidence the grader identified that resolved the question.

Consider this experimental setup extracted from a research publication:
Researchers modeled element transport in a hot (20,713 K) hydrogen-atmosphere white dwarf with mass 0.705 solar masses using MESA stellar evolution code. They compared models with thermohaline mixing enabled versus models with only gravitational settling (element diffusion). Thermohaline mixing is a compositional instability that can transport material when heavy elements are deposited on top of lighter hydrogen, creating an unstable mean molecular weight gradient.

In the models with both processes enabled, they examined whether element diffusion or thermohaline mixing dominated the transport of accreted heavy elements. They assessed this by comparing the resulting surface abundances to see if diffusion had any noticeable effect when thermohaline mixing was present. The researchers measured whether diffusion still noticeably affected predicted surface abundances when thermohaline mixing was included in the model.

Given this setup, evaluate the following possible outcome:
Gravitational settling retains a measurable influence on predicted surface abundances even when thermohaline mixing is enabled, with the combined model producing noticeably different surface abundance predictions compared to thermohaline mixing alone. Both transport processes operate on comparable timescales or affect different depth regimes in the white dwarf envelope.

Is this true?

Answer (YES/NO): NO